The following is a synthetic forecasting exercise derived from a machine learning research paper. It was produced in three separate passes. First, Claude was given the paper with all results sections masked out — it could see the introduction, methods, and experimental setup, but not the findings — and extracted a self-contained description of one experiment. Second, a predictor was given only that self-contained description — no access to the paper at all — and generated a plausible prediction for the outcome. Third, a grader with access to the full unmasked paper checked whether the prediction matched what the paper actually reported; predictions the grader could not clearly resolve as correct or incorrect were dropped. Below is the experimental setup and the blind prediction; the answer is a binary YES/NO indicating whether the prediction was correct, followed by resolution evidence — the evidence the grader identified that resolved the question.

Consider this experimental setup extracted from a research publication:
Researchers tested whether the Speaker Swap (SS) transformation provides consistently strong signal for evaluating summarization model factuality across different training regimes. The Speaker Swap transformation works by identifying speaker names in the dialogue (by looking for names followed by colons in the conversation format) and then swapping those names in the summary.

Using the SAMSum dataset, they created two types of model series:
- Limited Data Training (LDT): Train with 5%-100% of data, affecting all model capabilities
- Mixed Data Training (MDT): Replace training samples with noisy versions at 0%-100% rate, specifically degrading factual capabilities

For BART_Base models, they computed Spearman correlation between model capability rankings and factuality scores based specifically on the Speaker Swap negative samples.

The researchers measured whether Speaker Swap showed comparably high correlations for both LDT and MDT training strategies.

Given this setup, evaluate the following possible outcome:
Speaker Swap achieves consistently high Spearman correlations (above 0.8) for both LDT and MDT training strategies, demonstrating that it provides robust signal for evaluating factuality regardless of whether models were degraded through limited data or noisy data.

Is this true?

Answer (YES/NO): YES